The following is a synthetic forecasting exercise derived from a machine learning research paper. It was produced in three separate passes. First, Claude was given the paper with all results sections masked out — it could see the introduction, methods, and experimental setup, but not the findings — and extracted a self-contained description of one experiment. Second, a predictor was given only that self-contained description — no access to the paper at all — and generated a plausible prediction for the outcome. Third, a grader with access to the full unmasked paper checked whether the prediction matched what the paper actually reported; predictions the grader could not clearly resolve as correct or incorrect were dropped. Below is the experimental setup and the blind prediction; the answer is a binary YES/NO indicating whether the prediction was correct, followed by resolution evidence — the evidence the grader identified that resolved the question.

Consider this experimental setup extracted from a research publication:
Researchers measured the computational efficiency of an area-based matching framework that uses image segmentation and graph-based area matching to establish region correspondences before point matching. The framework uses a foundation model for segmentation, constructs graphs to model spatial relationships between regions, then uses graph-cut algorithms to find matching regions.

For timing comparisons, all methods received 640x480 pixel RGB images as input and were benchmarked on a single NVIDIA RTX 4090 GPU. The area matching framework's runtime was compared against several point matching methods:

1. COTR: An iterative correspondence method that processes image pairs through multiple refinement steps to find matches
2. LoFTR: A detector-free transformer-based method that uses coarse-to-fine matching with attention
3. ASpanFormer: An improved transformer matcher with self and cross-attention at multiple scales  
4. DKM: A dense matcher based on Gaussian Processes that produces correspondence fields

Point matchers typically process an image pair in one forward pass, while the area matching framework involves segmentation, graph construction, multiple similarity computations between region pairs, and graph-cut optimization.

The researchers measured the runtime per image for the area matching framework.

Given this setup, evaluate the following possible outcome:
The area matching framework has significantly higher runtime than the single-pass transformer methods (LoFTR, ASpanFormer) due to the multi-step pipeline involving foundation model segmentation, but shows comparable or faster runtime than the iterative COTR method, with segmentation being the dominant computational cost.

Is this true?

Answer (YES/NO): NO